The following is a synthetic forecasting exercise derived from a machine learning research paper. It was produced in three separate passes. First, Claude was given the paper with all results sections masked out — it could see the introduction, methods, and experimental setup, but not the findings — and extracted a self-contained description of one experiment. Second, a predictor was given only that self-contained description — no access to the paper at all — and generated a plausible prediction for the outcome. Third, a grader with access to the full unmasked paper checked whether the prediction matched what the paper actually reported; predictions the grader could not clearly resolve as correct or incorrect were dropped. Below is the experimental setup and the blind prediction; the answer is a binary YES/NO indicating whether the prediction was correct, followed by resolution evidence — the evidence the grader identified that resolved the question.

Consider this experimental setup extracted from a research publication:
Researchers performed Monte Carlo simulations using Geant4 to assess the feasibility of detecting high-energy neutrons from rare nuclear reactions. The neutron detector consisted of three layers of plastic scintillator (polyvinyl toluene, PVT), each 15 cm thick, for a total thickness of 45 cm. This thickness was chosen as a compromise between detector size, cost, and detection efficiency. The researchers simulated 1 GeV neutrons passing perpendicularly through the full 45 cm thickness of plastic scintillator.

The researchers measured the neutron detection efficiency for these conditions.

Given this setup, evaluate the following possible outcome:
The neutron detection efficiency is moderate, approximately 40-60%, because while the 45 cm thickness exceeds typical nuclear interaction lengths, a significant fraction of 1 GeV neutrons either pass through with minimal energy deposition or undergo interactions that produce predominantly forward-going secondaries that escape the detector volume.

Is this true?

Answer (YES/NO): YES